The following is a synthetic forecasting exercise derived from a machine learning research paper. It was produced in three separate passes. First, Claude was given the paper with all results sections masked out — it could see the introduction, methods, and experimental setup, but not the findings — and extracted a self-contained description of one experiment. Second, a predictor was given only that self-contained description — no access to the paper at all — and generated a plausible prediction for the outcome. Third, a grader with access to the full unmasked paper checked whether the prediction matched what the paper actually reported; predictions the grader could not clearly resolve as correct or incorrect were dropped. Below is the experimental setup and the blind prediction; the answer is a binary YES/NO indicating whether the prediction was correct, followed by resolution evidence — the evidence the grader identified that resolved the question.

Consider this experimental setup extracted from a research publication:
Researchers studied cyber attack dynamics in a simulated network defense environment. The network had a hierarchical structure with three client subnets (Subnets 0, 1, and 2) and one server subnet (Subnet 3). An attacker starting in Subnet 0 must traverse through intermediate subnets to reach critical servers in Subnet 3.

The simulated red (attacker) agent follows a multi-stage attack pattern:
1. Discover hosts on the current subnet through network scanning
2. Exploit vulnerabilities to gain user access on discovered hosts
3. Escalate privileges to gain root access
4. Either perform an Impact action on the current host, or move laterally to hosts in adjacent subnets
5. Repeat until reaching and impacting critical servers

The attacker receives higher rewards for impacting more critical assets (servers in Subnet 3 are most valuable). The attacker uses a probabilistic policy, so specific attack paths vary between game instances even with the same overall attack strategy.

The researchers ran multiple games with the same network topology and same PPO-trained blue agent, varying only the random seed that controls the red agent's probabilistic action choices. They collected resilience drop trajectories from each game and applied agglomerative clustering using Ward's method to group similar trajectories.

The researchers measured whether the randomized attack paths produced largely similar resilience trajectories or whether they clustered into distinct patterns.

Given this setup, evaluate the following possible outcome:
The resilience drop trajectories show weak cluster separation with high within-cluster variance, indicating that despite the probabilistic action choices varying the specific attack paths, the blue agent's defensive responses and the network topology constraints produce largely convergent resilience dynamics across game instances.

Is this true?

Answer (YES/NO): NO